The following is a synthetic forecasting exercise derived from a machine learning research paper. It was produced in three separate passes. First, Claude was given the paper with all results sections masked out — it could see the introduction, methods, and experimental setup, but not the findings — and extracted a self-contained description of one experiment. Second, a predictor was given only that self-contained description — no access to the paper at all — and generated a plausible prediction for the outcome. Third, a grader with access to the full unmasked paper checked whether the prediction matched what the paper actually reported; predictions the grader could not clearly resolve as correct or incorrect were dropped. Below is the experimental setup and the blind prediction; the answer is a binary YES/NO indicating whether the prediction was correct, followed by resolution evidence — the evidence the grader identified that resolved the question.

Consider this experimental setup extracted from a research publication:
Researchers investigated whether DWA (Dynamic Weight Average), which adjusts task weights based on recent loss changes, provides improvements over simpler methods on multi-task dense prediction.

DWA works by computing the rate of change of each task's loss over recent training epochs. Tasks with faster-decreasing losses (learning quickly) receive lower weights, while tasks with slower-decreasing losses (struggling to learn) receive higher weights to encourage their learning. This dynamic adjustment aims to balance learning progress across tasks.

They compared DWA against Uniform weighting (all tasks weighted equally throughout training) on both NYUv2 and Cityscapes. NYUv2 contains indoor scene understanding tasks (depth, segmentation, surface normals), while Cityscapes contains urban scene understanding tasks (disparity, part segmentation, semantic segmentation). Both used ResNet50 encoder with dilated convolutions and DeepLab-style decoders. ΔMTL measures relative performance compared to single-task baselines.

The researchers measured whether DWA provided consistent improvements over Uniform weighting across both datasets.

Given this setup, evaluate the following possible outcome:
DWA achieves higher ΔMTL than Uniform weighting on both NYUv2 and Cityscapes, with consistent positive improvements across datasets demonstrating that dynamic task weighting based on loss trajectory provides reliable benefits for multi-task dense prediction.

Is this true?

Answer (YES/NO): YES